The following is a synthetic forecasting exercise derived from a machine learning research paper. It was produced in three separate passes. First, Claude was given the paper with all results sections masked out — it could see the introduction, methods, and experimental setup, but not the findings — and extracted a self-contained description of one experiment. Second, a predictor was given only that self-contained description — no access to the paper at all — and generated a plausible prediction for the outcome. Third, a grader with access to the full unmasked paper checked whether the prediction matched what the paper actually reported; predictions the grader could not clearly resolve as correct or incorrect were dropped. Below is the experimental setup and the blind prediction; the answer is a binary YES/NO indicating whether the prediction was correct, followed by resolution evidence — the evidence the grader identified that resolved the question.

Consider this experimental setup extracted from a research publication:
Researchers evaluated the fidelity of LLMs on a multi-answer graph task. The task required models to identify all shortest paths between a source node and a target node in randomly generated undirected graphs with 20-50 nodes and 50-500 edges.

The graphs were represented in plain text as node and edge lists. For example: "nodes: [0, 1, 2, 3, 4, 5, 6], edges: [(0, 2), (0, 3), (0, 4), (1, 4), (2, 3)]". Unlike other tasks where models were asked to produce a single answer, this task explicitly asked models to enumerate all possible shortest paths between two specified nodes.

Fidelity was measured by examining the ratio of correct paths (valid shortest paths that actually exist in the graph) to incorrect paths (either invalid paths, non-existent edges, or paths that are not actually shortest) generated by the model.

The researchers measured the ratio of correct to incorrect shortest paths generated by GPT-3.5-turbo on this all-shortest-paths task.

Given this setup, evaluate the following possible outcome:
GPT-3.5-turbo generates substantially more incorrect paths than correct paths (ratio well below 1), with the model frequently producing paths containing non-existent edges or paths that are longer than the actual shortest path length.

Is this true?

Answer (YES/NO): YES